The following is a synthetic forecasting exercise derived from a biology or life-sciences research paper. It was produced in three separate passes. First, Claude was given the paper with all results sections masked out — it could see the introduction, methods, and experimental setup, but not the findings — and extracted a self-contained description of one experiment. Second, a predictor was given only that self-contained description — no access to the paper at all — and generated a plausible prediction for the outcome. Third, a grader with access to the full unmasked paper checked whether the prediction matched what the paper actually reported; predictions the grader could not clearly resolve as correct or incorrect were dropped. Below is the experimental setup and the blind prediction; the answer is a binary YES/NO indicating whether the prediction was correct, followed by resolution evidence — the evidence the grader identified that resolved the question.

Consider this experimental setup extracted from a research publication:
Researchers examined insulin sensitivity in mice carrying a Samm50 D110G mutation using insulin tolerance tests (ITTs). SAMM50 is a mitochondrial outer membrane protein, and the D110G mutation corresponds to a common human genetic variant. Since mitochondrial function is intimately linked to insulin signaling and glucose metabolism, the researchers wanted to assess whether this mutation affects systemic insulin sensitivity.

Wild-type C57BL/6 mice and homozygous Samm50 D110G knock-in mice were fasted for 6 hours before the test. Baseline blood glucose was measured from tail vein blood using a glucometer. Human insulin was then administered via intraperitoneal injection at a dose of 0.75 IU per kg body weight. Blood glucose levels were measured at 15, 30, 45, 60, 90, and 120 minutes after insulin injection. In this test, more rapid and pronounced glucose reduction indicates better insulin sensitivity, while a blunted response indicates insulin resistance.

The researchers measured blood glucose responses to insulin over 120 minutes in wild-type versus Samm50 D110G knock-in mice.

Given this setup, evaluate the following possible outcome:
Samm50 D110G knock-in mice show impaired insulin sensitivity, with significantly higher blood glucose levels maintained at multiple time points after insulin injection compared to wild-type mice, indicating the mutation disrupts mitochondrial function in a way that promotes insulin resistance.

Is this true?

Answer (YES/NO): YES